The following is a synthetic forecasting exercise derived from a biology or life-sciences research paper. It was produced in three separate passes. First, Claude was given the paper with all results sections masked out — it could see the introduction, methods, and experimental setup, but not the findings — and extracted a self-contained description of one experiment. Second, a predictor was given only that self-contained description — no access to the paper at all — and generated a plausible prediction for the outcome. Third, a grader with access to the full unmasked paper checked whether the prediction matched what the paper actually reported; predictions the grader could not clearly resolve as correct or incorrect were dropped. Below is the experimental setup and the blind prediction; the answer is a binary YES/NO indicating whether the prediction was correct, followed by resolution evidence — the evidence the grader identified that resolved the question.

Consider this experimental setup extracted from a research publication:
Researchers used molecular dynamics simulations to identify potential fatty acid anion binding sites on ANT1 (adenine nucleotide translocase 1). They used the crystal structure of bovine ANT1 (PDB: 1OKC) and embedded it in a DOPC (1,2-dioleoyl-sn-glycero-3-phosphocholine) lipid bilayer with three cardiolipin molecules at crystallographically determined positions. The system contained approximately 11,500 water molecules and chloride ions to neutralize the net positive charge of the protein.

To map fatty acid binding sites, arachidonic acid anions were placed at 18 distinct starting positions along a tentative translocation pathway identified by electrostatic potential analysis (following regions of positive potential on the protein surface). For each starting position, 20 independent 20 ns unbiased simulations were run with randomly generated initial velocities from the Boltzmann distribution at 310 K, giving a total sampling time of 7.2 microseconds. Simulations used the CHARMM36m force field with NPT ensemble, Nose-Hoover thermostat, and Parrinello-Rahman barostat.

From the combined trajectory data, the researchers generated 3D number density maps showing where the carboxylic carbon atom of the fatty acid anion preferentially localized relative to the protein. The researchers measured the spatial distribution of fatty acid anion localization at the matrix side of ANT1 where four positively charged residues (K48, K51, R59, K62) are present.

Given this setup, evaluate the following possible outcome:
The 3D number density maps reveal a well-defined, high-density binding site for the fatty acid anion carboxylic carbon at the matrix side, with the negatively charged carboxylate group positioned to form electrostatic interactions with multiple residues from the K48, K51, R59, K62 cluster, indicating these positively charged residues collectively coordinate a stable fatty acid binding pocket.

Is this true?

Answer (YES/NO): NO